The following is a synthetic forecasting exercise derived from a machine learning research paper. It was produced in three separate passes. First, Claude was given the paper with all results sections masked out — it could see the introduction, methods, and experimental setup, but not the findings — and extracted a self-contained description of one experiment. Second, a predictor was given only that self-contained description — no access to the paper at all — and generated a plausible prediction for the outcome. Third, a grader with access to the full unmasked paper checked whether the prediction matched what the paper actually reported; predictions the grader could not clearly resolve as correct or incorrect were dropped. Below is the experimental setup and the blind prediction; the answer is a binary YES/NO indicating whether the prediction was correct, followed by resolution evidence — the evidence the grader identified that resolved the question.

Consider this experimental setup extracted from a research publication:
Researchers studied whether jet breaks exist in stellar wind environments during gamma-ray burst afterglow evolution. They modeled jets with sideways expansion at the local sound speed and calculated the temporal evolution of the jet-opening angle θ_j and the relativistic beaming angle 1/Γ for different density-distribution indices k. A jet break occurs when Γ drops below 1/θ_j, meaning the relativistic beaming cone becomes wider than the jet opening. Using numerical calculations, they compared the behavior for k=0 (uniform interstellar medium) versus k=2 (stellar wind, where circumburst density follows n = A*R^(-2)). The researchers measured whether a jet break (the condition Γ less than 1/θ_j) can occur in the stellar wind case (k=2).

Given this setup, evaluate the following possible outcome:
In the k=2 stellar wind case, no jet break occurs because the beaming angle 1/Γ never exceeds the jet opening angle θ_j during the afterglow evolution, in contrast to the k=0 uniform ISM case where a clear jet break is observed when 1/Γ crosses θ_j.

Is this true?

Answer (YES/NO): YES